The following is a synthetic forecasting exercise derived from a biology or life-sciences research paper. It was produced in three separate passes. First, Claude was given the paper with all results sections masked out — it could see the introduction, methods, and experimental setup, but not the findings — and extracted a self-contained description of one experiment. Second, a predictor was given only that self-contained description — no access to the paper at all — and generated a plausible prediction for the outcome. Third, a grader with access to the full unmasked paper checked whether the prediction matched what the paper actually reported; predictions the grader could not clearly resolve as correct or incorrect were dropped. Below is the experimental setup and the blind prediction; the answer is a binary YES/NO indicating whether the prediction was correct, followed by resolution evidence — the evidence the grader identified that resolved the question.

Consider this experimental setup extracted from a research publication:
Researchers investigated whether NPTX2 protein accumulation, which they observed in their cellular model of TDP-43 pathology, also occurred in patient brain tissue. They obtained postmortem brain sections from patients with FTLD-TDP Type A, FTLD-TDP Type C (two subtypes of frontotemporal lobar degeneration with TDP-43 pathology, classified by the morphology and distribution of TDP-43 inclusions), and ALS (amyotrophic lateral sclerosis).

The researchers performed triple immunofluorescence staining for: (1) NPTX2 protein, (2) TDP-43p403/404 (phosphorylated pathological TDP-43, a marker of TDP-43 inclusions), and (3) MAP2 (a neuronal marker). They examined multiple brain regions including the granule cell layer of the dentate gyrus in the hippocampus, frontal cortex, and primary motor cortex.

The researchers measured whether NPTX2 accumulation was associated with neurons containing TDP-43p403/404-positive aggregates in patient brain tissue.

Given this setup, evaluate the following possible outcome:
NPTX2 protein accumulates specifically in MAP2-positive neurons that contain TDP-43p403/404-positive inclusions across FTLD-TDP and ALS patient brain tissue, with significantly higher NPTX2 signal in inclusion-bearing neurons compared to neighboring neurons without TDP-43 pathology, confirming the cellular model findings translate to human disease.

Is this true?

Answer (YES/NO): YES